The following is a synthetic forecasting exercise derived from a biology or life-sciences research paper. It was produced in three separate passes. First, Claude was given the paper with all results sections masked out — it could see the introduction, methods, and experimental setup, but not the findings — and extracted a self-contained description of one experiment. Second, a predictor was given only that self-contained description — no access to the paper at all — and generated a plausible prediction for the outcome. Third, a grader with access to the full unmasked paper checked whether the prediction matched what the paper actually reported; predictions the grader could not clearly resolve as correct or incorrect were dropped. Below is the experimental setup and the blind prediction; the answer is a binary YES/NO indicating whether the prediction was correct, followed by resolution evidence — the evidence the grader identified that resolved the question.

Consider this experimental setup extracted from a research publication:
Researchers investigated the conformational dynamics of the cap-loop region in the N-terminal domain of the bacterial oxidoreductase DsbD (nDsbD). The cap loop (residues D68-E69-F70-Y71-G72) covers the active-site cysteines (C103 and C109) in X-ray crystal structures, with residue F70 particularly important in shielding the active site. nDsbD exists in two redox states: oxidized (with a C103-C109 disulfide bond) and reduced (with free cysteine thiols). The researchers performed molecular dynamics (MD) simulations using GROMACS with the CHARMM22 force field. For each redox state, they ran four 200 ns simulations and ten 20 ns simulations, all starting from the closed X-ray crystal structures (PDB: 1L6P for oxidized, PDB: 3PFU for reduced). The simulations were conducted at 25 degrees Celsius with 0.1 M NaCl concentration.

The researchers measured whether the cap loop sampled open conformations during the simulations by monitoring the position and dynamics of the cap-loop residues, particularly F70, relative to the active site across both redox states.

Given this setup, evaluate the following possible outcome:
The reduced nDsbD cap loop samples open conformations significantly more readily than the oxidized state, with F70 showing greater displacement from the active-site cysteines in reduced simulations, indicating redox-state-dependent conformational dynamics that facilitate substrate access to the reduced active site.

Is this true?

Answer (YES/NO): NO